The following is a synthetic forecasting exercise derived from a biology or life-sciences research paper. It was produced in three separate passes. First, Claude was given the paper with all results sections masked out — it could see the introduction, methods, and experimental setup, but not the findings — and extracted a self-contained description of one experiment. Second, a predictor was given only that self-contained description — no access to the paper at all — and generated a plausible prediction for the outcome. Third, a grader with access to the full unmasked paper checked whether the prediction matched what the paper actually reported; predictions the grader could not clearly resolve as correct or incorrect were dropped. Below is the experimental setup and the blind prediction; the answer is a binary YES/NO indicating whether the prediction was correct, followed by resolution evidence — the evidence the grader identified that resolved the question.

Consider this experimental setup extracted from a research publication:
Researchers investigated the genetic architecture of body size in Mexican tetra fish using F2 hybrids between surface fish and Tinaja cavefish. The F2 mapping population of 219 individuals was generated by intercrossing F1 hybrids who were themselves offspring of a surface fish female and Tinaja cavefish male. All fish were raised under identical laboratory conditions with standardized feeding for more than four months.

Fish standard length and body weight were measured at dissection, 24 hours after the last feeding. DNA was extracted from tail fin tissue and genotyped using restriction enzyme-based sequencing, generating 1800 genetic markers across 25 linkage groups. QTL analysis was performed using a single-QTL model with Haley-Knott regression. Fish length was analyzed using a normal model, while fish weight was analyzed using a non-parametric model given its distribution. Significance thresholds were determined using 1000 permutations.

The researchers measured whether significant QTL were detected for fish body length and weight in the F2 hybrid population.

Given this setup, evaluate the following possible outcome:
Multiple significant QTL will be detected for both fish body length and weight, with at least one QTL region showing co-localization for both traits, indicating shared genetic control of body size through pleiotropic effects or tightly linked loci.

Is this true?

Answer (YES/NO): NO